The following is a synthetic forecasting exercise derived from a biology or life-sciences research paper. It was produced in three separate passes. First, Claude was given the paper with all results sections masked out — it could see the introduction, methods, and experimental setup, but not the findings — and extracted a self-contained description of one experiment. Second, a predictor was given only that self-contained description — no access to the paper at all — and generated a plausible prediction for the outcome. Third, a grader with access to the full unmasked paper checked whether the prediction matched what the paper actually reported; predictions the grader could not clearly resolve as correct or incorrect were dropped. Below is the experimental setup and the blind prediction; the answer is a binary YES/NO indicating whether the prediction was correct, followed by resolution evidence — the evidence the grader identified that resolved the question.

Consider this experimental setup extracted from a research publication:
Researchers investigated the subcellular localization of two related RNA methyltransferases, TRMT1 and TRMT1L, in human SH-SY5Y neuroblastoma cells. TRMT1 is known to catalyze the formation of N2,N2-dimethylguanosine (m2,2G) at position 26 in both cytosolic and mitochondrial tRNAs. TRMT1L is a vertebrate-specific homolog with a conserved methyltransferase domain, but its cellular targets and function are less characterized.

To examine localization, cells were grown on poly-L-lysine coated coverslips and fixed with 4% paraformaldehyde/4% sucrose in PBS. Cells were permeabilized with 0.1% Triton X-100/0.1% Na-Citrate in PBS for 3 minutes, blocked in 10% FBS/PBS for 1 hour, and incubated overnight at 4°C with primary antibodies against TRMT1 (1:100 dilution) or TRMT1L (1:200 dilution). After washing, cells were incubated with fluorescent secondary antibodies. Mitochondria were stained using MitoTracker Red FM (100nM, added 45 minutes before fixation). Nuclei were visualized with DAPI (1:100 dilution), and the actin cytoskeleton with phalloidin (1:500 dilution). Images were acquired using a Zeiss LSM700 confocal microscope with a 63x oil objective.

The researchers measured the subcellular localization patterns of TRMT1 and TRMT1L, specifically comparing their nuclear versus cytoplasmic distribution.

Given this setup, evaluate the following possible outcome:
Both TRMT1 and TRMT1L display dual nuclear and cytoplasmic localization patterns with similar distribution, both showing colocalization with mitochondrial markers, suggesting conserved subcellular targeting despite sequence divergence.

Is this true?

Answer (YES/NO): NO